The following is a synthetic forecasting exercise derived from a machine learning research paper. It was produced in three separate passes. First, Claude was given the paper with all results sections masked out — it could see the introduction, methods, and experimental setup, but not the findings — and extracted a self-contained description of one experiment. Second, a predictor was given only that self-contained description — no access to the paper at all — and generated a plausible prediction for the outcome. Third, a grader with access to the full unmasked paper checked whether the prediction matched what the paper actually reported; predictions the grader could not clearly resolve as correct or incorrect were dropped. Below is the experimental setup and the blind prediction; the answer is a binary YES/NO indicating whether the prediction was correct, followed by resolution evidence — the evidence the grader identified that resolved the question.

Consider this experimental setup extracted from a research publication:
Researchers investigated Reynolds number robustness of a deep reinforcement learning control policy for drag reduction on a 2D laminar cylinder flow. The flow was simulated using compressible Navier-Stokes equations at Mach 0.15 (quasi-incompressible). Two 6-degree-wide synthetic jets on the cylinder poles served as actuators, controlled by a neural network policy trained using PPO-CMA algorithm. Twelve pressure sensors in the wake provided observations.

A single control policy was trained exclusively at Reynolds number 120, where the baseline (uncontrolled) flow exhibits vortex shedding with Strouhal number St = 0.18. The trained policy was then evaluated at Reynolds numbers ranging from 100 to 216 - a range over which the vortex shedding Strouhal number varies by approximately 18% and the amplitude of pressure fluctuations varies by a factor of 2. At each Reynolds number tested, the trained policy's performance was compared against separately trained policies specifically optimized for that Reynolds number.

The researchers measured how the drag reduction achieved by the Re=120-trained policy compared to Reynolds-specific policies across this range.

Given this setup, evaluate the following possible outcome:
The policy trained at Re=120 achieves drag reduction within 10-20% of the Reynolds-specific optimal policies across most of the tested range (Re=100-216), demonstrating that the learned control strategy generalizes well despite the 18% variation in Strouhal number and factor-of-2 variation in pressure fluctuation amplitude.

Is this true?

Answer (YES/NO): YES